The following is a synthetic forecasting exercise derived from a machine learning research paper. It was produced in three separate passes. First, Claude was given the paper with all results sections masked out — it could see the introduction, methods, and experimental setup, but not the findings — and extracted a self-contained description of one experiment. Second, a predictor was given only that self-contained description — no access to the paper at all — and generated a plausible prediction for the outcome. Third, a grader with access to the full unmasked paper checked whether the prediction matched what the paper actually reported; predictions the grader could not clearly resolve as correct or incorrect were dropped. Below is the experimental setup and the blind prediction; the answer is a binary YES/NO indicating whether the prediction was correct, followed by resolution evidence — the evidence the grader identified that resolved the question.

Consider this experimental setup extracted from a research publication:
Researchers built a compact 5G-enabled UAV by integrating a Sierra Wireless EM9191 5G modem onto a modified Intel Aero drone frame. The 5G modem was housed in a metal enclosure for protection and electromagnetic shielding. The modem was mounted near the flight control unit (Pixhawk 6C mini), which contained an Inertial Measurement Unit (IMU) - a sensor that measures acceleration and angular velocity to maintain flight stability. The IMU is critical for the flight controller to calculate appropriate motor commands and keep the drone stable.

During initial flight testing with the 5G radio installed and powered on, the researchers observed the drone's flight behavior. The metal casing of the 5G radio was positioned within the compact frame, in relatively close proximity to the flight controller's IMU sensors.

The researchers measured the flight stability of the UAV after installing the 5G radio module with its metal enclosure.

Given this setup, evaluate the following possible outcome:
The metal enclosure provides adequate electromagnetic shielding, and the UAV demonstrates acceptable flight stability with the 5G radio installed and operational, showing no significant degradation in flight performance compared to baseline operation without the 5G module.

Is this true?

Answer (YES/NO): NO